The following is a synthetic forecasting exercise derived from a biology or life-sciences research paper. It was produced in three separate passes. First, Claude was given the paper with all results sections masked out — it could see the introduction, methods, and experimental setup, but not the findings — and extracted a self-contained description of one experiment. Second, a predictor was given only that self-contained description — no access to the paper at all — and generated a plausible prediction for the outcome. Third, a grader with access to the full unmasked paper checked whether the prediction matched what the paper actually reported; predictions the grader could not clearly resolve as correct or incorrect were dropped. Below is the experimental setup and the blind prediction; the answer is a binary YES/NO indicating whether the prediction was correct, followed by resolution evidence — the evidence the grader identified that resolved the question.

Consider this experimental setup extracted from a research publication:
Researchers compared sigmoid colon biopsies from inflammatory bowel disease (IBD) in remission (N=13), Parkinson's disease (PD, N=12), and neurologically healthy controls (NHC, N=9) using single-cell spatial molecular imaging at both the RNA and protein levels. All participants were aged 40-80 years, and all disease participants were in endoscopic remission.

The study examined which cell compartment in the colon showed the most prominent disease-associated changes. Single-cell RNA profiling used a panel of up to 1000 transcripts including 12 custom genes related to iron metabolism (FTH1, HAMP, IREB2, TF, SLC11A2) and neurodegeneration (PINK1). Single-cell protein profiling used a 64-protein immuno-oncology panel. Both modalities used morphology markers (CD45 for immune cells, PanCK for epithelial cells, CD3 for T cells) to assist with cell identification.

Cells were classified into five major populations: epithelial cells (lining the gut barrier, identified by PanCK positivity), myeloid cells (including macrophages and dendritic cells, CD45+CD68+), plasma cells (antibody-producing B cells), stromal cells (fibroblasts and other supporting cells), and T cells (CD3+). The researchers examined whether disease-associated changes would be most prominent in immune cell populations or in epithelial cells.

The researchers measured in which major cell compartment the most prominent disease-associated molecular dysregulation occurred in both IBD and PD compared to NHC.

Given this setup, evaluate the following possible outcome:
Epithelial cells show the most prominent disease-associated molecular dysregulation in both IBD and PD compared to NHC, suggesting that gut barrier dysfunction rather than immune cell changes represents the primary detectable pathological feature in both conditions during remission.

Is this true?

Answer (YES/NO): YES